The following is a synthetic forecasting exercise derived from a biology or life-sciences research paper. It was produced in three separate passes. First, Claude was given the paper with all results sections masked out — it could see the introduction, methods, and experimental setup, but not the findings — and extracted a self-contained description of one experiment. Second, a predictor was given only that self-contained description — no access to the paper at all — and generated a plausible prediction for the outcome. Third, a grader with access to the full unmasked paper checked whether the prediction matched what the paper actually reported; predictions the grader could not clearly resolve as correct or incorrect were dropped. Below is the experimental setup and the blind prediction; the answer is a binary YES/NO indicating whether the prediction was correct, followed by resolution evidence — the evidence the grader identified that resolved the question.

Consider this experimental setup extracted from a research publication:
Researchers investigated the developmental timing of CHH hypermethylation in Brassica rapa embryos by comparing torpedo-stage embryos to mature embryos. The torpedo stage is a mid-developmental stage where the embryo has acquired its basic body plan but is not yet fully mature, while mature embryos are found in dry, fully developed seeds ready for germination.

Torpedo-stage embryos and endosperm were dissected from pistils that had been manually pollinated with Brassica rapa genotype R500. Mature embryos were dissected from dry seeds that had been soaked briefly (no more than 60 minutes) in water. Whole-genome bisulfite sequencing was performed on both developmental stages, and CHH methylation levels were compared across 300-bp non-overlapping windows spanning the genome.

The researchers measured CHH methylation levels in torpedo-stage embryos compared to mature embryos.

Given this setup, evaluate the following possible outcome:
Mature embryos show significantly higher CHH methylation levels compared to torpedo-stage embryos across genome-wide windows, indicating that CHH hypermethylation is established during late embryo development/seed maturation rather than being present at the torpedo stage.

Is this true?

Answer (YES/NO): NO